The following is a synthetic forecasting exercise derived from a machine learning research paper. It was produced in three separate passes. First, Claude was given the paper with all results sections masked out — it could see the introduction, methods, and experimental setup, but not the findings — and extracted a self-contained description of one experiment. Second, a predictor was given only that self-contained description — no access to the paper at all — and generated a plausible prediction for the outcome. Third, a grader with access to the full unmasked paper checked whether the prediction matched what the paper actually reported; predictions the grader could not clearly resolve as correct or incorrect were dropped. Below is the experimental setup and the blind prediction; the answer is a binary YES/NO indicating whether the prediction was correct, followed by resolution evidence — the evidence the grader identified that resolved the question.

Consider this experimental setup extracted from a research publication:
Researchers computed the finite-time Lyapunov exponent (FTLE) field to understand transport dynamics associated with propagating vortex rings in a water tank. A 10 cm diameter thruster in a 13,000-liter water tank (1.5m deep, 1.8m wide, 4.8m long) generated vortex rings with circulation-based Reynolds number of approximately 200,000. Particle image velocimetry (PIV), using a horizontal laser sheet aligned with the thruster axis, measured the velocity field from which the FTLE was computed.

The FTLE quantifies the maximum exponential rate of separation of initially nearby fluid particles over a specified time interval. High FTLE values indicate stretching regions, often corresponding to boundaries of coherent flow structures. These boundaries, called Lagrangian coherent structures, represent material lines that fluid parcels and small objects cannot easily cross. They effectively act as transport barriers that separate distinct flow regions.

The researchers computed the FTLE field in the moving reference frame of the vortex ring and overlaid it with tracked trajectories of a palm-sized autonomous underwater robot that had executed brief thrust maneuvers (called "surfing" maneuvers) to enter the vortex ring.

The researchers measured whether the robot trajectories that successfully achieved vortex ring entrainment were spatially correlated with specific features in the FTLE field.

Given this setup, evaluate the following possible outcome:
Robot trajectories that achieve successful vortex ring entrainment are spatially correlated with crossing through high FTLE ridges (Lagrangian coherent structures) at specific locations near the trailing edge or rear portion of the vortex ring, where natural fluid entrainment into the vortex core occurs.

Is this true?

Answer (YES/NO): NO